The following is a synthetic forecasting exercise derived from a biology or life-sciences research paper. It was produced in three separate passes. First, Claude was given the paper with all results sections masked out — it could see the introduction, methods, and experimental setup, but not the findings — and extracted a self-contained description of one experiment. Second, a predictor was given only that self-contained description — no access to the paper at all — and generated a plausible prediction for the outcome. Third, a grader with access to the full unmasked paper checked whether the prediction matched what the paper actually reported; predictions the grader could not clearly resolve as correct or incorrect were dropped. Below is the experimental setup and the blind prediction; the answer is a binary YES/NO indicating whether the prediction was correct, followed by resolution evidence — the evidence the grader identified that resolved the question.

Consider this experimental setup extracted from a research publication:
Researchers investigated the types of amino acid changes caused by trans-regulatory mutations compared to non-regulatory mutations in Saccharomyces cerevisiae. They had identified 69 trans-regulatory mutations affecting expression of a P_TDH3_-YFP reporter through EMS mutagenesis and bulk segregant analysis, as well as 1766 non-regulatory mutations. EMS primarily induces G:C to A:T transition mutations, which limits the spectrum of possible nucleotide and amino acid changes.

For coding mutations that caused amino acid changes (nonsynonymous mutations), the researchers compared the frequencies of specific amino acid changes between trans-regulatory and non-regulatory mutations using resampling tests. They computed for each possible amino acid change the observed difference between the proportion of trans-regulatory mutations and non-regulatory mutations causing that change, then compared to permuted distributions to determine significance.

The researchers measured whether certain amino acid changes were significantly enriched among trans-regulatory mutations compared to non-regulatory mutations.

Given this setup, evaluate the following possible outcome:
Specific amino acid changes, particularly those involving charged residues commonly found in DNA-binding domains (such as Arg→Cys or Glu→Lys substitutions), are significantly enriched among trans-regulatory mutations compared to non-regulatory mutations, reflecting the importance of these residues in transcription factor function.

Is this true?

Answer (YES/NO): NO